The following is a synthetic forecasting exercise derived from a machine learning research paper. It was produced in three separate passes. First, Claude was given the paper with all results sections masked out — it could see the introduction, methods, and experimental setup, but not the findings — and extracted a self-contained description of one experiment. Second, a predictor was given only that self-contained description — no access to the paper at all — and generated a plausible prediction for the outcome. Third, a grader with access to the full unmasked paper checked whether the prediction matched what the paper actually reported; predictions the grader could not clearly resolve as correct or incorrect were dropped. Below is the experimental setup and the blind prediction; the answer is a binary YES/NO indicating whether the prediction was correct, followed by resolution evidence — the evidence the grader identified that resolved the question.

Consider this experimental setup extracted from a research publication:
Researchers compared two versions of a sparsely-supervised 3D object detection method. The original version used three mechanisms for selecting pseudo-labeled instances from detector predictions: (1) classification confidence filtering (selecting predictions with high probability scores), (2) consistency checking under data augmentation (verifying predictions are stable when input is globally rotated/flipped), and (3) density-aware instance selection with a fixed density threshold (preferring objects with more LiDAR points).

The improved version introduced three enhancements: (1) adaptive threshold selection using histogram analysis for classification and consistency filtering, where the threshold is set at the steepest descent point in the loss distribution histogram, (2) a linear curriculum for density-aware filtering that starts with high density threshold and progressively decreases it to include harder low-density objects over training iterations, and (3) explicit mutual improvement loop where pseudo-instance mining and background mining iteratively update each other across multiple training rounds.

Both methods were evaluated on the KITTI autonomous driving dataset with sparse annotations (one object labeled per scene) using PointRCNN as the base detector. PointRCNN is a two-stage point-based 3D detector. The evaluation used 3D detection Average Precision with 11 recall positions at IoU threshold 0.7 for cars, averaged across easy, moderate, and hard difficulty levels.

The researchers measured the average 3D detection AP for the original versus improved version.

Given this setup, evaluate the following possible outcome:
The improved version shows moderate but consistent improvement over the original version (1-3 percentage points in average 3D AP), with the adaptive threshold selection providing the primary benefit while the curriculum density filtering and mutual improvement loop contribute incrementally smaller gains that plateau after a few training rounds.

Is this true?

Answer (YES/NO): NO